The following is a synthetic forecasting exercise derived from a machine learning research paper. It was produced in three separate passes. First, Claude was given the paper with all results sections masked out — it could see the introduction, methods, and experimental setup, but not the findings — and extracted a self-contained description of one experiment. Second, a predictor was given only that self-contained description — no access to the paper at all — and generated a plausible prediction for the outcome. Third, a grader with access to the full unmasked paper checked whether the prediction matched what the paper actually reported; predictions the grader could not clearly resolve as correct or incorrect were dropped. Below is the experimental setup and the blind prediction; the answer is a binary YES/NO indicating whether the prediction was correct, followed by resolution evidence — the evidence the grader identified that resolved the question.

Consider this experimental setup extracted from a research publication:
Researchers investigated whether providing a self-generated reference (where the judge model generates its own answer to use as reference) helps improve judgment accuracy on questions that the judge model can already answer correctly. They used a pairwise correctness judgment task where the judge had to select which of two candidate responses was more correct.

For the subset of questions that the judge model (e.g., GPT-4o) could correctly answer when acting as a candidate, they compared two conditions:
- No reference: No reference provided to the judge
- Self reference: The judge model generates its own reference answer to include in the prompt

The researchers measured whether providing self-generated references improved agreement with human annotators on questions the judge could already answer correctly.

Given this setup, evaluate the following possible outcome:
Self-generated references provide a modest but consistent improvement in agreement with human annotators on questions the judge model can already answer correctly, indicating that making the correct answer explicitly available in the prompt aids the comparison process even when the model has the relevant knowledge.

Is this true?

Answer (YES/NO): NO